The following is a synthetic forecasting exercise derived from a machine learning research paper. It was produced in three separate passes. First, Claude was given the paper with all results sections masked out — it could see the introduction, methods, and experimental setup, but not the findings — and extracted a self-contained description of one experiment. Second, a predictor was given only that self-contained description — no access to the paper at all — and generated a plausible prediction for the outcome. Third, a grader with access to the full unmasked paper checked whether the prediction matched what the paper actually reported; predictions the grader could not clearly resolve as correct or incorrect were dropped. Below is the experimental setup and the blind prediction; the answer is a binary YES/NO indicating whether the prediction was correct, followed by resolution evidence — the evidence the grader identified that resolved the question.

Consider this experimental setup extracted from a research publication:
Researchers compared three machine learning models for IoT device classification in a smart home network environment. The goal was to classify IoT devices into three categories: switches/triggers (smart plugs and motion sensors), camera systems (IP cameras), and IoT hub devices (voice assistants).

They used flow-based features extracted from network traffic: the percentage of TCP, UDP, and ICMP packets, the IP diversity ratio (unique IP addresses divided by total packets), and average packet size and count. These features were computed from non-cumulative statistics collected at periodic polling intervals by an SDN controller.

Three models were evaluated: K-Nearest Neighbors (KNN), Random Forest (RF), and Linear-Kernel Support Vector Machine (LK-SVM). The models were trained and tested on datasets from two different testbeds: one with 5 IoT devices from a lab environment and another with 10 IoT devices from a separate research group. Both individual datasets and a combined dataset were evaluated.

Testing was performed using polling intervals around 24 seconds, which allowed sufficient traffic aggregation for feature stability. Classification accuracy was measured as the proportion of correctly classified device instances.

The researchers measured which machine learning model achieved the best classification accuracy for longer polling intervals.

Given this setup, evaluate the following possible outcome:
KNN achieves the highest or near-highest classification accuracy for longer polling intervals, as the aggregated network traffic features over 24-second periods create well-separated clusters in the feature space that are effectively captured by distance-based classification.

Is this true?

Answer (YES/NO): YES